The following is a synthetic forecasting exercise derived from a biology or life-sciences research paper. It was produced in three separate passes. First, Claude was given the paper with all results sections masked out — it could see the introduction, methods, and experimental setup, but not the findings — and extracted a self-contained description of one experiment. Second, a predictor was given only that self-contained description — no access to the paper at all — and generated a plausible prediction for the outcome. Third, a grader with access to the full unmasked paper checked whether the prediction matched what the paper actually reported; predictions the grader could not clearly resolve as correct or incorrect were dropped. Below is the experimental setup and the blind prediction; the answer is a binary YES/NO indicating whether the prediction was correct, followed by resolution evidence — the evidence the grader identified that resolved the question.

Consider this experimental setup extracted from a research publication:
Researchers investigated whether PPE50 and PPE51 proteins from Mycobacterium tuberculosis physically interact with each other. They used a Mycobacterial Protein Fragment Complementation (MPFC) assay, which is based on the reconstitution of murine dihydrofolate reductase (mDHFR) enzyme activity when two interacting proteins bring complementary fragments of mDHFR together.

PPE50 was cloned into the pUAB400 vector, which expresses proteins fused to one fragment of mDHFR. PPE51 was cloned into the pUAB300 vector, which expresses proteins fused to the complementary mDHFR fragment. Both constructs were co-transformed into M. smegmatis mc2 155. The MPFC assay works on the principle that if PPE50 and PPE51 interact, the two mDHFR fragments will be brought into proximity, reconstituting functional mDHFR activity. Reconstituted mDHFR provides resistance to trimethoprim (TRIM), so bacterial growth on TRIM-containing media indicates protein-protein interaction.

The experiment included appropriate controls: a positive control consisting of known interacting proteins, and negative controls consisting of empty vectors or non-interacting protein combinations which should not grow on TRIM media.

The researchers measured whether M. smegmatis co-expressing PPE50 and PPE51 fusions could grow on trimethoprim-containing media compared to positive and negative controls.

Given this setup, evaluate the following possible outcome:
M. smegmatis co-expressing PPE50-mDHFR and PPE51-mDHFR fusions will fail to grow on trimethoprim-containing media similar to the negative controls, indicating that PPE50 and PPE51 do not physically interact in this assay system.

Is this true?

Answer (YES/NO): NO